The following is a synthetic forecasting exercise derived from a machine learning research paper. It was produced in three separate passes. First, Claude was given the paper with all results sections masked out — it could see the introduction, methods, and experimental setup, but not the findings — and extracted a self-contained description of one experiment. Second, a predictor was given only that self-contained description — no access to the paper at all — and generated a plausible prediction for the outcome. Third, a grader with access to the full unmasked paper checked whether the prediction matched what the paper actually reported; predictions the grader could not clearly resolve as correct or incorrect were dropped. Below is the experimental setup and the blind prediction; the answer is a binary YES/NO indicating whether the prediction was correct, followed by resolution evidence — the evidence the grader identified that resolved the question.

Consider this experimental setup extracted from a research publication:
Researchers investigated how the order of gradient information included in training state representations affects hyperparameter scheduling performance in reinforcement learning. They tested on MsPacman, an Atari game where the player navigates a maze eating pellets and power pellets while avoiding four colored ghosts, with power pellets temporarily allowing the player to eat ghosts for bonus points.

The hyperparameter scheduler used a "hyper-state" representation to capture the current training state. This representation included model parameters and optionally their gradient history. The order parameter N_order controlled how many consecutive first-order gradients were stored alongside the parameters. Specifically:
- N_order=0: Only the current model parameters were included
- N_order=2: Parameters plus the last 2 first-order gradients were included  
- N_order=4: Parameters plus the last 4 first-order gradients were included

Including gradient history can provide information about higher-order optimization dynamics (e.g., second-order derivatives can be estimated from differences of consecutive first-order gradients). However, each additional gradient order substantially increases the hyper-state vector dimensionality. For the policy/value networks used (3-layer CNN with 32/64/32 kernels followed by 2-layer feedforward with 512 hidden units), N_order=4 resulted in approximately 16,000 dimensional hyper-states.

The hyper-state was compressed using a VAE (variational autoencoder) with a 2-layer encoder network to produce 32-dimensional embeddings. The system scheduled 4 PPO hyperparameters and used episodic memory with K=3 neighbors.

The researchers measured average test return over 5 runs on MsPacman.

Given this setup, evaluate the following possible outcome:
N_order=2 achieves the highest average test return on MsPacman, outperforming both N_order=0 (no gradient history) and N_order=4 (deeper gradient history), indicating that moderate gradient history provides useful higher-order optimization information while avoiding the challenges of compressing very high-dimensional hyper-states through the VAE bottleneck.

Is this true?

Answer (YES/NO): YES